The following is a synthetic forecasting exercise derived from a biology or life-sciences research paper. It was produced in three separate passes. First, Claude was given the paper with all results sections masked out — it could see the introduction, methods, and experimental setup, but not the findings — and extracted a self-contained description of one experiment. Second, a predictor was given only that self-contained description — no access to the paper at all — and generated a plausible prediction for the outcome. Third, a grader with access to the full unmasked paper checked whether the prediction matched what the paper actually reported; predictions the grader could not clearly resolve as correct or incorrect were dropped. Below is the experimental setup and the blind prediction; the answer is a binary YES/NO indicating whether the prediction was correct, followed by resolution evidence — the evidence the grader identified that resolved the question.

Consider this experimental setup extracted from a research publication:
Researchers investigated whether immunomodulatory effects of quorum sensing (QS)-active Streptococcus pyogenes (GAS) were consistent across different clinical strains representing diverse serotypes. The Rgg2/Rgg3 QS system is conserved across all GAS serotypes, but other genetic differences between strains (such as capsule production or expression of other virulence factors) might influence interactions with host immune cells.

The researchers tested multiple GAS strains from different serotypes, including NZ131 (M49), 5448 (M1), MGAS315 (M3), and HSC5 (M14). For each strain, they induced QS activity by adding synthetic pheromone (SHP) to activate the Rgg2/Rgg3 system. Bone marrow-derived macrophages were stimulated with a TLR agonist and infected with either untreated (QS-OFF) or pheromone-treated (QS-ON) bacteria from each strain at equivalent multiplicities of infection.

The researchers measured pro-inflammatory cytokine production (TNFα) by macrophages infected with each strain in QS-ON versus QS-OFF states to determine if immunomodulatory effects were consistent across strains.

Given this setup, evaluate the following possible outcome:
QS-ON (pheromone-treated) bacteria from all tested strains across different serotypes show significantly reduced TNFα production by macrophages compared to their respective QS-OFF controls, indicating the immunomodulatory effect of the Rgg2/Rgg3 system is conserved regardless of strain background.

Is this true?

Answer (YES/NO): NO